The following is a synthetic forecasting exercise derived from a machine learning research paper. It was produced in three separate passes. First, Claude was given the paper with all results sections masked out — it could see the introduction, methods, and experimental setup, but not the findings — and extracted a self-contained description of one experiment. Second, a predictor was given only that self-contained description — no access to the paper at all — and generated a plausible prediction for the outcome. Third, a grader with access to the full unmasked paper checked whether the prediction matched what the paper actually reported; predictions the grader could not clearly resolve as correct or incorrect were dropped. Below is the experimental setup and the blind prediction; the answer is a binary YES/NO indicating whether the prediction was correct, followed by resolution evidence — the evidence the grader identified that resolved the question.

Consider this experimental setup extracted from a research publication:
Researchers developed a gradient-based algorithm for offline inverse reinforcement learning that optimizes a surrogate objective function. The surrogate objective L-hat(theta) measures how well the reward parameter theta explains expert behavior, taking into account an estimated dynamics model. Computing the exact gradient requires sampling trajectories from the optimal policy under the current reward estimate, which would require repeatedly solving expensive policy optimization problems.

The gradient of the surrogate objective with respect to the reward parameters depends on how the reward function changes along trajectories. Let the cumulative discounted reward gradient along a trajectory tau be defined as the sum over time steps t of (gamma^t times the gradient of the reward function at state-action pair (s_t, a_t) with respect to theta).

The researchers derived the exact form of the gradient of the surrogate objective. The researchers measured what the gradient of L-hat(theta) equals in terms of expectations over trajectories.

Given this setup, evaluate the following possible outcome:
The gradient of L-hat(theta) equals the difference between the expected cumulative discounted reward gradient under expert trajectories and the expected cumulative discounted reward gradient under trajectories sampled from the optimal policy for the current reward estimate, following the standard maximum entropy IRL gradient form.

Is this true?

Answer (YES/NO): YES